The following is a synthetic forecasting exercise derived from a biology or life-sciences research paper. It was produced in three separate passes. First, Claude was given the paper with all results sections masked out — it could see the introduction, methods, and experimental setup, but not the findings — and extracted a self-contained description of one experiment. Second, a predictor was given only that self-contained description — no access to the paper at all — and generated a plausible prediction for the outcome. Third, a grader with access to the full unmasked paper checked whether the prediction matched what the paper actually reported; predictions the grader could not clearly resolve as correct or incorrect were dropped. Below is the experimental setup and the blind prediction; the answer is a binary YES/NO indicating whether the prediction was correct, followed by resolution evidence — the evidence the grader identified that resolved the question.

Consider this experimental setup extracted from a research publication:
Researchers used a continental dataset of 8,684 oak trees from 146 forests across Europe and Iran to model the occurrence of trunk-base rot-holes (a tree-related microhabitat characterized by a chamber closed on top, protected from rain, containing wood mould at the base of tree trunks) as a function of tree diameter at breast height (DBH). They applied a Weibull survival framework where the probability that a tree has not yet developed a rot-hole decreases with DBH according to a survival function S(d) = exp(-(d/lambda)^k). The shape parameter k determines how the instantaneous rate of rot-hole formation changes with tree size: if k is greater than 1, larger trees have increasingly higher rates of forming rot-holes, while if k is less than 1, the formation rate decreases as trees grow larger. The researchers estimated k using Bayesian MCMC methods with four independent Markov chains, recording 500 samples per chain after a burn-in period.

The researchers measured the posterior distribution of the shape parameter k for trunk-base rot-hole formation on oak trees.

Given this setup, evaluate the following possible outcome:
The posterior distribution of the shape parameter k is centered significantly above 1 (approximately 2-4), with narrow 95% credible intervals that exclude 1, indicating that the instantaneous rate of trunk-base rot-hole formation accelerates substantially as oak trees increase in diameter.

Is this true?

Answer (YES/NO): NO